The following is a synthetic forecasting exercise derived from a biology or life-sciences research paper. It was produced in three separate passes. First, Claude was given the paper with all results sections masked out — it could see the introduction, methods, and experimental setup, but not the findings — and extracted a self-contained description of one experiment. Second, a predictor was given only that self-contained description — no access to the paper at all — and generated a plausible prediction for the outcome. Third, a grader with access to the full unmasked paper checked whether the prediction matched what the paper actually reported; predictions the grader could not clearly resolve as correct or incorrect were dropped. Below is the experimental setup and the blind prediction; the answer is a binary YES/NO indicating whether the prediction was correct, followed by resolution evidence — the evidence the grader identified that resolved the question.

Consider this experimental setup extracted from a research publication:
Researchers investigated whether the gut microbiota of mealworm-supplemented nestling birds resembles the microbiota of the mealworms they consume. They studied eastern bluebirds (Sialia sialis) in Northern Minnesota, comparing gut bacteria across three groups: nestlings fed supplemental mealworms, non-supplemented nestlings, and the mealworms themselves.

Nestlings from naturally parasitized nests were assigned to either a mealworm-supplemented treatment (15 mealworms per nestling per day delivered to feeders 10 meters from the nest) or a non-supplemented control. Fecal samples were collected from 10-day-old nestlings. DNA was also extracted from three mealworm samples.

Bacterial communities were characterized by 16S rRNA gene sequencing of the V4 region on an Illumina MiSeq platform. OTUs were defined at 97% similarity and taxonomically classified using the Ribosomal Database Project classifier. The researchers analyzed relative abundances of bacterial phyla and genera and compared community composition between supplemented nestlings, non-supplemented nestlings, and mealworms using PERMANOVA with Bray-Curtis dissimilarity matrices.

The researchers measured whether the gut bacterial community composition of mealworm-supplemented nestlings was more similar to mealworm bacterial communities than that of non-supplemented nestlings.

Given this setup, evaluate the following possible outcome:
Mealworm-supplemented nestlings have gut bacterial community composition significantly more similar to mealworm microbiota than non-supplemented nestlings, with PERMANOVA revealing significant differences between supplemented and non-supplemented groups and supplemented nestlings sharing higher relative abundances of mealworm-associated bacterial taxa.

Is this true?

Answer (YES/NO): NO